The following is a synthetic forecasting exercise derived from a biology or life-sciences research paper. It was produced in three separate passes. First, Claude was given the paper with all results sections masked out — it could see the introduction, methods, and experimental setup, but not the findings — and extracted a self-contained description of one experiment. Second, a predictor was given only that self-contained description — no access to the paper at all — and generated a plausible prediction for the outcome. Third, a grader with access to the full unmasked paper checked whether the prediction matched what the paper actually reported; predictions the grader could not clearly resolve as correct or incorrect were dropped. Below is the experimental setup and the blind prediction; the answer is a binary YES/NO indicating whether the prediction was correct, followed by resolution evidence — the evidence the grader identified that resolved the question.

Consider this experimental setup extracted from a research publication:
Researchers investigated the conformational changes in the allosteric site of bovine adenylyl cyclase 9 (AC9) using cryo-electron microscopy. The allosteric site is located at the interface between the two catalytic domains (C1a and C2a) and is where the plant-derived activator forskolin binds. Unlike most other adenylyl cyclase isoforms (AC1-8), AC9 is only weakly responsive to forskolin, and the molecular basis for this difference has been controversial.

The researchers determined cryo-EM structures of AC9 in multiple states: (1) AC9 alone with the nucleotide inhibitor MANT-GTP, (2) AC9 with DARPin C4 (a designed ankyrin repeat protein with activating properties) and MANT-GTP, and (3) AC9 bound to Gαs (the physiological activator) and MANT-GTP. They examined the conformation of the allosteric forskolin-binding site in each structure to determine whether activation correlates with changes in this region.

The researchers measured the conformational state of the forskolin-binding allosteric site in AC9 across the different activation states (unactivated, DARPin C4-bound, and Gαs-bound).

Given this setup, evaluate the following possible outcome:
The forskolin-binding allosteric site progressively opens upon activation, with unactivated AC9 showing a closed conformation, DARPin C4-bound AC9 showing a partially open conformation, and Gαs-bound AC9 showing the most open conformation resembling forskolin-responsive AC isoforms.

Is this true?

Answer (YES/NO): YES